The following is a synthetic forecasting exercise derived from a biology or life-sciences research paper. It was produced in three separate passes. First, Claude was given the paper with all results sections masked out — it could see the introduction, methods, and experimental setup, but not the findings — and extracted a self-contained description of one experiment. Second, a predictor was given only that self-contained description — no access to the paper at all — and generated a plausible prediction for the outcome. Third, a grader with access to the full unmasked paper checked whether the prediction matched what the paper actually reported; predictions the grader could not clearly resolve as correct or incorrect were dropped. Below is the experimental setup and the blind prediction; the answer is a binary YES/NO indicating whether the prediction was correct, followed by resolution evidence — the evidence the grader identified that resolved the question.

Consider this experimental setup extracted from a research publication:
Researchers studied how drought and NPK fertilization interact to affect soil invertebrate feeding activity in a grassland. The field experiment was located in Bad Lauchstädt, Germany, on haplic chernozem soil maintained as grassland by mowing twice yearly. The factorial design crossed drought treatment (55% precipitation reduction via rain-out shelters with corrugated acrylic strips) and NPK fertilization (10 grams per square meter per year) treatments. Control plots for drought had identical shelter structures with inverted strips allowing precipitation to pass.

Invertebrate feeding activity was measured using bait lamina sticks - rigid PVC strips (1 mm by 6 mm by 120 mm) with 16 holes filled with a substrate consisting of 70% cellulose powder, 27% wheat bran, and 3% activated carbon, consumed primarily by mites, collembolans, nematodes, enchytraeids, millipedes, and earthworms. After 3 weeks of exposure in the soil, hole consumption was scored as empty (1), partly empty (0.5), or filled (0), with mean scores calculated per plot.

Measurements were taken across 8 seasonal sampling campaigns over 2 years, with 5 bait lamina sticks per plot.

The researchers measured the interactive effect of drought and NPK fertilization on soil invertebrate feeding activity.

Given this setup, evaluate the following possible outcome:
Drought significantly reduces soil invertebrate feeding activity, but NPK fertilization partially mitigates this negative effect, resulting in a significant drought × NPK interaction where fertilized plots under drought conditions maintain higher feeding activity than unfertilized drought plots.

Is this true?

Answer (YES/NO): NO